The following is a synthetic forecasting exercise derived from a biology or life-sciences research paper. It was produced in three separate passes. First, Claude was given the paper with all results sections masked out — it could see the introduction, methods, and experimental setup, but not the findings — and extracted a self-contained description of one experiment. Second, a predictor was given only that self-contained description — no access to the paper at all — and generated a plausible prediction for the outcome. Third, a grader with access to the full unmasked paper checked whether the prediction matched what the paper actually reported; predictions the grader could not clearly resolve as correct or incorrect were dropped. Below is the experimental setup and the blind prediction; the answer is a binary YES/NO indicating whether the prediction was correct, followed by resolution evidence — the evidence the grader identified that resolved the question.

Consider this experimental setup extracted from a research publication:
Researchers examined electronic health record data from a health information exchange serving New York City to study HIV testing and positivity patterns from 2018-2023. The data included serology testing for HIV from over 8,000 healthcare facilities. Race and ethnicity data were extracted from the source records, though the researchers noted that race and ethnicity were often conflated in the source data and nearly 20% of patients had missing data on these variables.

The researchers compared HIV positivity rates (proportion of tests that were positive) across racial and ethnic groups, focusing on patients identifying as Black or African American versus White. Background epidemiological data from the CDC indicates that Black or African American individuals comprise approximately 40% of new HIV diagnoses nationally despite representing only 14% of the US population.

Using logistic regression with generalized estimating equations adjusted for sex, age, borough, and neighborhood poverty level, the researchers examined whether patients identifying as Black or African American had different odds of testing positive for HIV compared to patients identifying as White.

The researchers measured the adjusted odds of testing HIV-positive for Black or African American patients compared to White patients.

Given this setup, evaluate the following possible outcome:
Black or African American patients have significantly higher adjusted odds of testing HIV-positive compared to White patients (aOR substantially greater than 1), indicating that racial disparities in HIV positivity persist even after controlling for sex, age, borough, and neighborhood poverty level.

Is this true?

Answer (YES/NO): YES